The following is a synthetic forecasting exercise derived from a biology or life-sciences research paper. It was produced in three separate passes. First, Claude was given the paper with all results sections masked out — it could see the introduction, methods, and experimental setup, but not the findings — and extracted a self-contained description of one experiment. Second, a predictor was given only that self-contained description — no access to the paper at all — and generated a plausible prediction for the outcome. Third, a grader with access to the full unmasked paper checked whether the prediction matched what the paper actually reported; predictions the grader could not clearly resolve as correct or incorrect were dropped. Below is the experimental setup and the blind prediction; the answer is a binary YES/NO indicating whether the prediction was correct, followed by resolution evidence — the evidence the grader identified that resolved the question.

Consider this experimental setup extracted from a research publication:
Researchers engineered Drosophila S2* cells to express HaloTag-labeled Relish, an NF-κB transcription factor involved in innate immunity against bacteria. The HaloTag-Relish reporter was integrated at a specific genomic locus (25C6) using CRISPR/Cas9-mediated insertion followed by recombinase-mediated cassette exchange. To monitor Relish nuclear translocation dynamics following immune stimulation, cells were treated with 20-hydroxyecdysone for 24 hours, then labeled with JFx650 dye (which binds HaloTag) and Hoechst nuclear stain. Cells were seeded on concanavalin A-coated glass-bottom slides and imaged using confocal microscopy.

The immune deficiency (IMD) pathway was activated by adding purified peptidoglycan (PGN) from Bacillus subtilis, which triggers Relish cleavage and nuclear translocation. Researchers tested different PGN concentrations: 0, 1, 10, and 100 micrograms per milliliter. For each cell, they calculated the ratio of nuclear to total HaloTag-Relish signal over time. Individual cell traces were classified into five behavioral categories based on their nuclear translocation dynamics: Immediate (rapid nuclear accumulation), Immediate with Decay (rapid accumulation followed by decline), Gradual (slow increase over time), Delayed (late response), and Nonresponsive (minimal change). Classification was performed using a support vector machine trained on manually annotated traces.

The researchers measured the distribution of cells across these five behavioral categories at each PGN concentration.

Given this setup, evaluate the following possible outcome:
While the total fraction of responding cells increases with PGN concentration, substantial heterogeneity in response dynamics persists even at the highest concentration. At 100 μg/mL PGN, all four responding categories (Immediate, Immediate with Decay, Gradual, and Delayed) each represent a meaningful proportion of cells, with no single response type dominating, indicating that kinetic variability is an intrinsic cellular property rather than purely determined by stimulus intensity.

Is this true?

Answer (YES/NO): NO